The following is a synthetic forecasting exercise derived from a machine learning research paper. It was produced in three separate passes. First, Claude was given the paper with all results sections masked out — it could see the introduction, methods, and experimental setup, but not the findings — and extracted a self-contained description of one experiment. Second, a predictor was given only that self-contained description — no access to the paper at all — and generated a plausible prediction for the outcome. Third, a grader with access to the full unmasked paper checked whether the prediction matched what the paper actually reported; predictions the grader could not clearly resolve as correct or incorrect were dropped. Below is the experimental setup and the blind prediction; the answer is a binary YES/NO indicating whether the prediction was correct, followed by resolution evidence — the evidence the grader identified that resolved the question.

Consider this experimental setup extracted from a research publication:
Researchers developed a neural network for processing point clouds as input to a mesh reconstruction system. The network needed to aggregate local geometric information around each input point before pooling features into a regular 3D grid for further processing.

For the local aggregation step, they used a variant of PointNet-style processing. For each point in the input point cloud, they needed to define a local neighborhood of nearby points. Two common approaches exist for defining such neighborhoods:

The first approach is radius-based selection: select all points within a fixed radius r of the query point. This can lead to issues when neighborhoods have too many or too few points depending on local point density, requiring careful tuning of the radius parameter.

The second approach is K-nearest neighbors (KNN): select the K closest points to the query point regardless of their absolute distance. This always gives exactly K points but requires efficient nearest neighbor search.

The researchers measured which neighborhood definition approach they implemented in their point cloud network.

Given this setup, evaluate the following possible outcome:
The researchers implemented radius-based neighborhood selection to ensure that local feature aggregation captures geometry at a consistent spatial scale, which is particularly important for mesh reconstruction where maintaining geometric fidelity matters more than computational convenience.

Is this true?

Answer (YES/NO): NO